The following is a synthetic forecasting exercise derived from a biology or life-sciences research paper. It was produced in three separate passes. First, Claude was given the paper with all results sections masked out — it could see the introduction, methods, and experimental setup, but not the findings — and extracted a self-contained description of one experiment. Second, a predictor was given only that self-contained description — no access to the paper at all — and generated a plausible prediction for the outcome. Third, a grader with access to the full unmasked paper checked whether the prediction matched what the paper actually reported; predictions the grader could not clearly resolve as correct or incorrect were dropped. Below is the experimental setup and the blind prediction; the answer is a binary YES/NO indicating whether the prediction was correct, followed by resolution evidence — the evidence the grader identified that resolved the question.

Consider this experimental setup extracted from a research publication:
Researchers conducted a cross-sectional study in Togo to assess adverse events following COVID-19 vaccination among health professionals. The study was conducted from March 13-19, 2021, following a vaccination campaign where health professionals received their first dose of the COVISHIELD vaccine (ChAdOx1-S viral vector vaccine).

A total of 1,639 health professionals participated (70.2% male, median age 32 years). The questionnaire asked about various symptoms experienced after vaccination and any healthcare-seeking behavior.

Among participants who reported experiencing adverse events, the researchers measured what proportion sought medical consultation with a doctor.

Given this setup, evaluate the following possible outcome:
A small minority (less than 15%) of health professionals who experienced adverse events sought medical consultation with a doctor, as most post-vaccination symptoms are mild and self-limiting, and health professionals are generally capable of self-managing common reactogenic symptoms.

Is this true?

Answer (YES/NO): YES